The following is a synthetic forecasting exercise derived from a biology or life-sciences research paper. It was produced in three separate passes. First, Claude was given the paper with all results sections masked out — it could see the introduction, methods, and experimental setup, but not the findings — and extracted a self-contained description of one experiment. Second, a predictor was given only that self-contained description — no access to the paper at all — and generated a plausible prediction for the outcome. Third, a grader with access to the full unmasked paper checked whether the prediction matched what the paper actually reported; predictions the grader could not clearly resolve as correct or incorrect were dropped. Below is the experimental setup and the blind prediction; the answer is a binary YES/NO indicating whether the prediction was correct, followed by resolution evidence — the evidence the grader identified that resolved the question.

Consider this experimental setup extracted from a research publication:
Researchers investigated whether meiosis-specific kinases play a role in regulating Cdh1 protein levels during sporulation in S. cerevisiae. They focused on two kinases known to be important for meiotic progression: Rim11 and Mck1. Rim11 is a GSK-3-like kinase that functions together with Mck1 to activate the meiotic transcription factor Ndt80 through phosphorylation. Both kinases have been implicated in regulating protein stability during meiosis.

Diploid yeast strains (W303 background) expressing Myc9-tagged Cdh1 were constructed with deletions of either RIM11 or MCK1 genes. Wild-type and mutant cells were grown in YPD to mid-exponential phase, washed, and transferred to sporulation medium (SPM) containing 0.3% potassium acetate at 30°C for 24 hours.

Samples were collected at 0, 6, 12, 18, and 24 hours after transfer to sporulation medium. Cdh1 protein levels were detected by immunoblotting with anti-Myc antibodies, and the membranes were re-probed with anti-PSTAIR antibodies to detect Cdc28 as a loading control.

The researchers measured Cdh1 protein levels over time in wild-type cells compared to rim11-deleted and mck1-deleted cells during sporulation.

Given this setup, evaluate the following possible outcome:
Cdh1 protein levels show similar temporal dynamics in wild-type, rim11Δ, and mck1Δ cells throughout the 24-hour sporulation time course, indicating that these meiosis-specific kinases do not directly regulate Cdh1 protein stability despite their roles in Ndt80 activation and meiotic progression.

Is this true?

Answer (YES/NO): YES